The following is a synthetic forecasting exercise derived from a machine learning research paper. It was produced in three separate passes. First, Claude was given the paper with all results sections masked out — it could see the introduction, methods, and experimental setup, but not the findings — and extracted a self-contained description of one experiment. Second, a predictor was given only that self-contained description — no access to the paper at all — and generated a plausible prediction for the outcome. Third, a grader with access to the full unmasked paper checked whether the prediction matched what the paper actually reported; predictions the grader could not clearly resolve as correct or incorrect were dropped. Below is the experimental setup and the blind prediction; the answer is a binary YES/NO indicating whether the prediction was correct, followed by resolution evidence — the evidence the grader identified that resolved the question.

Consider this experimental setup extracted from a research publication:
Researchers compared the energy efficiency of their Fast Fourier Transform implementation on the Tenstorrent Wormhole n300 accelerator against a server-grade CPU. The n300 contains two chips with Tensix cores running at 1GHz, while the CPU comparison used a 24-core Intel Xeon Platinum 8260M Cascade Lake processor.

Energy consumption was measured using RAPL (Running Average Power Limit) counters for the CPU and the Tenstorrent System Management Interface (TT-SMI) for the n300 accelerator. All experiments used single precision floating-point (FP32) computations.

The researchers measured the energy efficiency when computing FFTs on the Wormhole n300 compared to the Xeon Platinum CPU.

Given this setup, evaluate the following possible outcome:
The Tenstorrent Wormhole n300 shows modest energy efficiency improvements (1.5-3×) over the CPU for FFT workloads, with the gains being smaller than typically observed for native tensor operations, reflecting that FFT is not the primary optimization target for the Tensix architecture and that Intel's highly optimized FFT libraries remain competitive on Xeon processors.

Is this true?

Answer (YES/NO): NO